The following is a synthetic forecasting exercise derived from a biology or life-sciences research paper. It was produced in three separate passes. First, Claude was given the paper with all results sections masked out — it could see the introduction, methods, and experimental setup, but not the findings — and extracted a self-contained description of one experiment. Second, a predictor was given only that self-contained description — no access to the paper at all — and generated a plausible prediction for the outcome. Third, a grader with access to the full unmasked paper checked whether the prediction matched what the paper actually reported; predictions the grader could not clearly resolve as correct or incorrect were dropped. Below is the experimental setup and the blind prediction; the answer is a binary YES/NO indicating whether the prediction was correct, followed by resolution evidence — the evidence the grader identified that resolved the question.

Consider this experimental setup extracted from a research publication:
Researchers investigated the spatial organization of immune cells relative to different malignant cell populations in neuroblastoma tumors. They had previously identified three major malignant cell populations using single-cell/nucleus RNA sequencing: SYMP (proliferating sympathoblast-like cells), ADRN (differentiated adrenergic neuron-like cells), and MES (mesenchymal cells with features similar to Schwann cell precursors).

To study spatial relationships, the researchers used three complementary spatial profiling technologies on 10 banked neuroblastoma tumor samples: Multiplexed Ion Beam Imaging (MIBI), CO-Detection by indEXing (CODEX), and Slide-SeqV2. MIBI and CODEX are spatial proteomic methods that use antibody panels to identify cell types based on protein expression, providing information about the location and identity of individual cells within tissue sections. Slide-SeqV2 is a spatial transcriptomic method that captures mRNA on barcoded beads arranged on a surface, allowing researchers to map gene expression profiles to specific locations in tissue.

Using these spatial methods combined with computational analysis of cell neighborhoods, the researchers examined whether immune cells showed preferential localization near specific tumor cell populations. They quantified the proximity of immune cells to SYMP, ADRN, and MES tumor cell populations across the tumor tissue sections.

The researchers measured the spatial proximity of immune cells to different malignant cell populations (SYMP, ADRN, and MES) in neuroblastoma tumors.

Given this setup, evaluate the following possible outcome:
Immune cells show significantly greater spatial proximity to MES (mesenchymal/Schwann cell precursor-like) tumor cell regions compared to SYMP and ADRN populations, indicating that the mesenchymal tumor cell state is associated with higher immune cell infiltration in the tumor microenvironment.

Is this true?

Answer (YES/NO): YES